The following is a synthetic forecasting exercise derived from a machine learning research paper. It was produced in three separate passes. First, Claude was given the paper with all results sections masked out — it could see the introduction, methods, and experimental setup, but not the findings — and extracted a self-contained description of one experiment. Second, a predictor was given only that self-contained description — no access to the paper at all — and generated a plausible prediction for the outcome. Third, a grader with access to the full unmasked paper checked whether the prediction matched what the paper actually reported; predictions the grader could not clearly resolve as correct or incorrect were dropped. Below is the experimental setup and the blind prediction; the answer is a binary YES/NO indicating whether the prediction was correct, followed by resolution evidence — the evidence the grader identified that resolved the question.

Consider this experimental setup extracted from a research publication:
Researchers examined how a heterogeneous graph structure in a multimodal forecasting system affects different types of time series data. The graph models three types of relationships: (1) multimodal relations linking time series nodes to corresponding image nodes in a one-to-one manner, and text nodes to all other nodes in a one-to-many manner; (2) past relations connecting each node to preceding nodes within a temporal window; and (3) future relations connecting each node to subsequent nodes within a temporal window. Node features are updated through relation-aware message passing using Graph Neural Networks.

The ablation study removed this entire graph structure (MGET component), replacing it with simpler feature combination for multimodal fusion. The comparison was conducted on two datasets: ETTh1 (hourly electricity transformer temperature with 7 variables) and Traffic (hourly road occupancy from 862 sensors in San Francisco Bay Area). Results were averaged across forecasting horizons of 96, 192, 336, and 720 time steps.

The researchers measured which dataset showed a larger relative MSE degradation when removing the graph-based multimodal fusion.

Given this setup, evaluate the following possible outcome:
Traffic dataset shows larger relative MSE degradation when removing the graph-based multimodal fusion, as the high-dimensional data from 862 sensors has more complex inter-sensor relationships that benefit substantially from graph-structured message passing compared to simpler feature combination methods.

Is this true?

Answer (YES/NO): NO